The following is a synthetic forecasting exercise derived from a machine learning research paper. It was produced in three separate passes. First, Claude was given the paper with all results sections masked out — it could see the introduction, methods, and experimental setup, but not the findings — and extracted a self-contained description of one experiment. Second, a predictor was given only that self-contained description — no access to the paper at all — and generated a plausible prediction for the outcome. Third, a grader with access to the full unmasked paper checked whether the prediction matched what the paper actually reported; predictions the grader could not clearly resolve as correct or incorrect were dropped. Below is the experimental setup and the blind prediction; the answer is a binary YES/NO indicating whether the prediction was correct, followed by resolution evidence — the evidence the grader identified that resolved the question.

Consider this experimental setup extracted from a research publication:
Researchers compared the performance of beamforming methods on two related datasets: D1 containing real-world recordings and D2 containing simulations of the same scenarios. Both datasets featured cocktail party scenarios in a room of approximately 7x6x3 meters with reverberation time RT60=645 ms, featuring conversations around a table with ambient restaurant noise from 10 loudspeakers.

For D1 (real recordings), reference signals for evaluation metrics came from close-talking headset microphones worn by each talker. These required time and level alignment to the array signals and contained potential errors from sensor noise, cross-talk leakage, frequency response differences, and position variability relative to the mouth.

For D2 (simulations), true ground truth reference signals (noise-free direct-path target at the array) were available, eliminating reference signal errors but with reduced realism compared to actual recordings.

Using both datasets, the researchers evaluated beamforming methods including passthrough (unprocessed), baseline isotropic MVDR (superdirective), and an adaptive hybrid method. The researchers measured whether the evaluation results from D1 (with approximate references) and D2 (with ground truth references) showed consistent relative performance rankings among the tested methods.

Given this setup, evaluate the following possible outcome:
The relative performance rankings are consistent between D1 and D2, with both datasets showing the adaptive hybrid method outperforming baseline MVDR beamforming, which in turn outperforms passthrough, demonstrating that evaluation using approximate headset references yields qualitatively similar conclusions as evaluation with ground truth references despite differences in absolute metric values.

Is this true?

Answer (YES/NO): YES